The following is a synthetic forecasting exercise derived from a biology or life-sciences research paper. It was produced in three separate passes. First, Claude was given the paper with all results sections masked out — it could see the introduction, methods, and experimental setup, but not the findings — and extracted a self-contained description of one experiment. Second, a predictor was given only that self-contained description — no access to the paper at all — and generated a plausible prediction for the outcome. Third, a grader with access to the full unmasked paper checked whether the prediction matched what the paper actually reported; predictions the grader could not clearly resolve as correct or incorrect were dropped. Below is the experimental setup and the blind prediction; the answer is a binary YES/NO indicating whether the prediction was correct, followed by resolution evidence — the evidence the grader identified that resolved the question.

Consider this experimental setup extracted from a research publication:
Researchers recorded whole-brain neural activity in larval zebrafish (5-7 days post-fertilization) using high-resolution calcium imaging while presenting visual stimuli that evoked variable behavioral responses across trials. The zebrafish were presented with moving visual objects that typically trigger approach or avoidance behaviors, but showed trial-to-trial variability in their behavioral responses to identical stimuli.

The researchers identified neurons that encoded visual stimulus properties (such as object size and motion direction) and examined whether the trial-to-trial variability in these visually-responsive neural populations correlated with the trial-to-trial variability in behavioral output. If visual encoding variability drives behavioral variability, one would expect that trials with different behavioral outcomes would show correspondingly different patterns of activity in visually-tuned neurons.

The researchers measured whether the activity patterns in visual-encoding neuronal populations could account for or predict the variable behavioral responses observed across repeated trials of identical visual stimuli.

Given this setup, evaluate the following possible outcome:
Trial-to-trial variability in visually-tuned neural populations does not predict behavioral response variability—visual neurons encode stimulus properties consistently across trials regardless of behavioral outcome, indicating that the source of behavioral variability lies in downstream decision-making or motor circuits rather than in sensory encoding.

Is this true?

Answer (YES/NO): YES